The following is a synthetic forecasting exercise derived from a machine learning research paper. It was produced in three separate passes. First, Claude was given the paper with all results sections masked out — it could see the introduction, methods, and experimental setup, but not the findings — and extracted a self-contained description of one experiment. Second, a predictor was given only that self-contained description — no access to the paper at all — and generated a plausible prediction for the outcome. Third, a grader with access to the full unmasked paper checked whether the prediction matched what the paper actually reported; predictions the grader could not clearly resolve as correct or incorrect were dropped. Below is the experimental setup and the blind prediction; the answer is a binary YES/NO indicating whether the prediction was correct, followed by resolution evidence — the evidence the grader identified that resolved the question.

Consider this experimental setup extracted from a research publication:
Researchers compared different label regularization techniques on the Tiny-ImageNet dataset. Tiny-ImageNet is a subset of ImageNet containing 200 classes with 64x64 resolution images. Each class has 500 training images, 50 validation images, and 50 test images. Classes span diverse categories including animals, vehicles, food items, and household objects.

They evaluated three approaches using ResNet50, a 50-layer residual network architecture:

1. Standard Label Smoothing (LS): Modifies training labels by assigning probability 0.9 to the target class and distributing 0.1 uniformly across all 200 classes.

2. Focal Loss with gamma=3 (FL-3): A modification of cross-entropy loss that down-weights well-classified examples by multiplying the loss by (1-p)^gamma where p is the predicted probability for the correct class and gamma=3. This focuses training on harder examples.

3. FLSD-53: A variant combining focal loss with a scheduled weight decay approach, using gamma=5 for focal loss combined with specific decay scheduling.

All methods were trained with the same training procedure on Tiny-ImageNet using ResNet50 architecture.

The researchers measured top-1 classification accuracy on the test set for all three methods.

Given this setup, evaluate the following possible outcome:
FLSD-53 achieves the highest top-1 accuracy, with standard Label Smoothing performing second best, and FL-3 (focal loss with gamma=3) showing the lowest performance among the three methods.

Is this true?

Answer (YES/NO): NO